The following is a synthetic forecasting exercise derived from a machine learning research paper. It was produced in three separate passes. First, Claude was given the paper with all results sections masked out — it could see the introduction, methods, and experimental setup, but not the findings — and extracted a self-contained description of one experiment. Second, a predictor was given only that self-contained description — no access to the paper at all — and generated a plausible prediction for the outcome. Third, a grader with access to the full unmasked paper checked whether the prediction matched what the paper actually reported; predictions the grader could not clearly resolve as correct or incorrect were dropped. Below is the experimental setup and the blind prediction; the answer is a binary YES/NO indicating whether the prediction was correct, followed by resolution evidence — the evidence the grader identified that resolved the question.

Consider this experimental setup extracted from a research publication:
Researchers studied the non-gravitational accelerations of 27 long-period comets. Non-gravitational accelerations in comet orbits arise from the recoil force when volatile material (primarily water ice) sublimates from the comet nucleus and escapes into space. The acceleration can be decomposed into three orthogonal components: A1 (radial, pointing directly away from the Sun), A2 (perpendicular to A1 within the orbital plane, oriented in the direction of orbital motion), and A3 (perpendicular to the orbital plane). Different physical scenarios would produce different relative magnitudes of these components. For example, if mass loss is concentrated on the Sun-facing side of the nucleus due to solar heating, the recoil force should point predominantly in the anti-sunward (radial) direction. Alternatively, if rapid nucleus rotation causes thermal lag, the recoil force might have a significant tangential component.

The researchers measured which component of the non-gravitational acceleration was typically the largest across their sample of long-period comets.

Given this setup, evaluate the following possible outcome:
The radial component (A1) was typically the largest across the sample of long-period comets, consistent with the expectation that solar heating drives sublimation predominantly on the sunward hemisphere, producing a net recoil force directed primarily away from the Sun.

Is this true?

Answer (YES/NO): YES